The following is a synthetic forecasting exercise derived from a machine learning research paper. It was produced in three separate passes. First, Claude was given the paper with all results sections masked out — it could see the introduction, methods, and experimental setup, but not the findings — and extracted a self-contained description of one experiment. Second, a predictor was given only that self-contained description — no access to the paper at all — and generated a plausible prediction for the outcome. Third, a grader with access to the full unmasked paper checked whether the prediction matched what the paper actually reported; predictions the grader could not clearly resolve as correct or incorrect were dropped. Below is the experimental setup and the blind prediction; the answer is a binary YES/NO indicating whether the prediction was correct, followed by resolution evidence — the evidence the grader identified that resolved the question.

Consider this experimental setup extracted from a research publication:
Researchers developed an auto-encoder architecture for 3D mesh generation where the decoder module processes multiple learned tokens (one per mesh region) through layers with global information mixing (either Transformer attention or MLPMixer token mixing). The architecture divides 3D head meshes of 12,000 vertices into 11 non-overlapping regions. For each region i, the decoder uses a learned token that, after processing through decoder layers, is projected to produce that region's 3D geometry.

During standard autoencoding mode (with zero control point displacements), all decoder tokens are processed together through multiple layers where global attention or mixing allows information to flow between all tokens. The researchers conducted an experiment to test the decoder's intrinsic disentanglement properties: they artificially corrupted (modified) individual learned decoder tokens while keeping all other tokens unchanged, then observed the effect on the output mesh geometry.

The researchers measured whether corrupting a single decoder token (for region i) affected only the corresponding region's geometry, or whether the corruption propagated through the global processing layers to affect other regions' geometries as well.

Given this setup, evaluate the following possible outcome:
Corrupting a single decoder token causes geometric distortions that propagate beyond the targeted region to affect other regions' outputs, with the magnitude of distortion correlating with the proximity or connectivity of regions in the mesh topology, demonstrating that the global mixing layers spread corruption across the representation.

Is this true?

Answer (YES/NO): NO